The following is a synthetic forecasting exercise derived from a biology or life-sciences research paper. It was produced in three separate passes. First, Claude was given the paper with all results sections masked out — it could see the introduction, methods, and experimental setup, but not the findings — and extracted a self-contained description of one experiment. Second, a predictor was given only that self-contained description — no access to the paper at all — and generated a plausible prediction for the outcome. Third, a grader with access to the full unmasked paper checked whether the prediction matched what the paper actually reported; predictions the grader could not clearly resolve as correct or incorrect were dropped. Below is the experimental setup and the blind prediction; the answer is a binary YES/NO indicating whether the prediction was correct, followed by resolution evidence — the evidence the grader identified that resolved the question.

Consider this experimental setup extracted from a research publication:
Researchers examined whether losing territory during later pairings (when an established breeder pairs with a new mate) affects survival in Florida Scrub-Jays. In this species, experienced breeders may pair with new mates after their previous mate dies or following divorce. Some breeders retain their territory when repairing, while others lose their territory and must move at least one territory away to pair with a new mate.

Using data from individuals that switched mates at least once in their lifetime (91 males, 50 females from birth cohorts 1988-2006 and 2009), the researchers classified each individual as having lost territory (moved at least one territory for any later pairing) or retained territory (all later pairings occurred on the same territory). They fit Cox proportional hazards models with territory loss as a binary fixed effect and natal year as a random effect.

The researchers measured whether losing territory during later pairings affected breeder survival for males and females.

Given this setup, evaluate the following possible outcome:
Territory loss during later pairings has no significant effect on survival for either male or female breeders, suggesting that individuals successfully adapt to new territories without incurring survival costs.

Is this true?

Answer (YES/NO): YES